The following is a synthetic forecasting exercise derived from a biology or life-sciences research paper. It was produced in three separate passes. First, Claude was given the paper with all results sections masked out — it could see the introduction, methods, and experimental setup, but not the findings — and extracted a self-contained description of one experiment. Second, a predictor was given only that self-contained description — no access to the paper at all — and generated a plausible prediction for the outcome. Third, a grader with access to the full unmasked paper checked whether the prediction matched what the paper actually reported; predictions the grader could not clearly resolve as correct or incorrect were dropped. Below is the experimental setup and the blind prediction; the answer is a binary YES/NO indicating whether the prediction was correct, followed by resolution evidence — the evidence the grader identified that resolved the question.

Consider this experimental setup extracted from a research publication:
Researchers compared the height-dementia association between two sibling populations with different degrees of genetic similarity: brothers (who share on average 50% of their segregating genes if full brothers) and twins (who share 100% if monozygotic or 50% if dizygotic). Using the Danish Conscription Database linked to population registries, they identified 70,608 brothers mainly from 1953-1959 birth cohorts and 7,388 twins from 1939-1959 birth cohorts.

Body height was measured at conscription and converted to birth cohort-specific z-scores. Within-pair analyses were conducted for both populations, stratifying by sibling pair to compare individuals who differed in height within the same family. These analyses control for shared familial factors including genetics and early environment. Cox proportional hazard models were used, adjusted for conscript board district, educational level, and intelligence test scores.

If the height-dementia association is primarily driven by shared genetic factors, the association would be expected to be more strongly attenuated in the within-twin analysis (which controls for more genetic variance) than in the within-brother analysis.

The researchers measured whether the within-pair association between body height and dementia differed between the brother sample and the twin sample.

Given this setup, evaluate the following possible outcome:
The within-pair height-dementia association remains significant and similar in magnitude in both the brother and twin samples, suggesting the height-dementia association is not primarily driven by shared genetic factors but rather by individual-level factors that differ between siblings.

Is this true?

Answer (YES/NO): NO